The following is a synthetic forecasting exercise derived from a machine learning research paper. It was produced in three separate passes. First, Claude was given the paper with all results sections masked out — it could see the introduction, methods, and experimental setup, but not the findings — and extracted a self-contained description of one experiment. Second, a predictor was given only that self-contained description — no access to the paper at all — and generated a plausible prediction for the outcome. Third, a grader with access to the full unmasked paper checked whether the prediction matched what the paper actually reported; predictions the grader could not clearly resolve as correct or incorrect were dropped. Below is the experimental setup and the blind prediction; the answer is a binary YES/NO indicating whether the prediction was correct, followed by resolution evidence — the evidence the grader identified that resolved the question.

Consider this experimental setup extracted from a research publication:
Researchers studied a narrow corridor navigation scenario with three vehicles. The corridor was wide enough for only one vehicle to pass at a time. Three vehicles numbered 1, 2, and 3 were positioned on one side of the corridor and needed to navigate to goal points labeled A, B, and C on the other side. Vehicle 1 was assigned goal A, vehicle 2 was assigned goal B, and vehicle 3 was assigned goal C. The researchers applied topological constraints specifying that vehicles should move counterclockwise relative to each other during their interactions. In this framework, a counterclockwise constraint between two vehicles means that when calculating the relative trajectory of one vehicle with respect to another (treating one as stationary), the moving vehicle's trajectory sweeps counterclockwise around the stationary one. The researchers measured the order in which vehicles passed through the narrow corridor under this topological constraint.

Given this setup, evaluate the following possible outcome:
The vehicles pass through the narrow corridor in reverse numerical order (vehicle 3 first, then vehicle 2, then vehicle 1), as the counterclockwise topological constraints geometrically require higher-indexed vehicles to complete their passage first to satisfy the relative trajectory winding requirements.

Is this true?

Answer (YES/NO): NO